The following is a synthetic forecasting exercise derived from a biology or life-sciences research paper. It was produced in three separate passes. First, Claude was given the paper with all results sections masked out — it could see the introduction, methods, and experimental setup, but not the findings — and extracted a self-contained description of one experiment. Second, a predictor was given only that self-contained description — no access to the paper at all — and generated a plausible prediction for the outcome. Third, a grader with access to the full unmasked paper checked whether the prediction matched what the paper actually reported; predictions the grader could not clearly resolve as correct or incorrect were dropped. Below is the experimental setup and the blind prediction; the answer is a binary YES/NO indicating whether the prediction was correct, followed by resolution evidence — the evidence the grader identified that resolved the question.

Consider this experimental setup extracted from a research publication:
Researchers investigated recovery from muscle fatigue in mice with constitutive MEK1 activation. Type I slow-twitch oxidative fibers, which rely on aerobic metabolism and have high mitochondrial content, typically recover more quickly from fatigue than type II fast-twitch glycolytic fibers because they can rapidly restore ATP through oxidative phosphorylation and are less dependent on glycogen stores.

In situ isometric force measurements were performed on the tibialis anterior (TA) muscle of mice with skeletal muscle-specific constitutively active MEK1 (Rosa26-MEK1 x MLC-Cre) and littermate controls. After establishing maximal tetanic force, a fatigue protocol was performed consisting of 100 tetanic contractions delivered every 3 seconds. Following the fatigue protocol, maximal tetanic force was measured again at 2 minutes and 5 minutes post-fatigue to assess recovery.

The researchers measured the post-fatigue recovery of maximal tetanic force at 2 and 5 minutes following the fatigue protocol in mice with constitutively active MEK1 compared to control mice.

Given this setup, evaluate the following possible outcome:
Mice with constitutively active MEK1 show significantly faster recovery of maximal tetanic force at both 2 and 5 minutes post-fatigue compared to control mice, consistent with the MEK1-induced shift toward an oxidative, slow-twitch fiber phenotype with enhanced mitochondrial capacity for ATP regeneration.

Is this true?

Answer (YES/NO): YES